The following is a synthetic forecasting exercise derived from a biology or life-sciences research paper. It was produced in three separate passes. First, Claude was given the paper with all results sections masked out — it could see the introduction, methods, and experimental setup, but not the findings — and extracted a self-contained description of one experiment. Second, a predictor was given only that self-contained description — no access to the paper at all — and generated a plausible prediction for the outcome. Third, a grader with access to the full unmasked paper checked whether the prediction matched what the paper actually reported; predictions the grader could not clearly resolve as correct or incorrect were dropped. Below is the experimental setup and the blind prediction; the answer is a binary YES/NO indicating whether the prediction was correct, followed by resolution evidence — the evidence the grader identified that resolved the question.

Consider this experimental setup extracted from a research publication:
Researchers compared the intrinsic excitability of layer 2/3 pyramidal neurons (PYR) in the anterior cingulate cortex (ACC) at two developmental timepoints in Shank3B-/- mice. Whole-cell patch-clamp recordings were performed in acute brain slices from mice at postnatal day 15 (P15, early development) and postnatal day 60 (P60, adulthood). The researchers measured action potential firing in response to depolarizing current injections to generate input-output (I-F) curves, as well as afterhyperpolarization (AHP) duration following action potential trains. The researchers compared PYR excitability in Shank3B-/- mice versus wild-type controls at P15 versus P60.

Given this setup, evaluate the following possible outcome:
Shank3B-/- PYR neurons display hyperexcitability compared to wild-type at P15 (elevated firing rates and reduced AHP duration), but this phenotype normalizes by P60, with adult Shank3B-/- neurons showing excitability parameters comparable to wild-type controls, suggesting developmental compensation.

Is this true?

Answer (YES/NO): NO